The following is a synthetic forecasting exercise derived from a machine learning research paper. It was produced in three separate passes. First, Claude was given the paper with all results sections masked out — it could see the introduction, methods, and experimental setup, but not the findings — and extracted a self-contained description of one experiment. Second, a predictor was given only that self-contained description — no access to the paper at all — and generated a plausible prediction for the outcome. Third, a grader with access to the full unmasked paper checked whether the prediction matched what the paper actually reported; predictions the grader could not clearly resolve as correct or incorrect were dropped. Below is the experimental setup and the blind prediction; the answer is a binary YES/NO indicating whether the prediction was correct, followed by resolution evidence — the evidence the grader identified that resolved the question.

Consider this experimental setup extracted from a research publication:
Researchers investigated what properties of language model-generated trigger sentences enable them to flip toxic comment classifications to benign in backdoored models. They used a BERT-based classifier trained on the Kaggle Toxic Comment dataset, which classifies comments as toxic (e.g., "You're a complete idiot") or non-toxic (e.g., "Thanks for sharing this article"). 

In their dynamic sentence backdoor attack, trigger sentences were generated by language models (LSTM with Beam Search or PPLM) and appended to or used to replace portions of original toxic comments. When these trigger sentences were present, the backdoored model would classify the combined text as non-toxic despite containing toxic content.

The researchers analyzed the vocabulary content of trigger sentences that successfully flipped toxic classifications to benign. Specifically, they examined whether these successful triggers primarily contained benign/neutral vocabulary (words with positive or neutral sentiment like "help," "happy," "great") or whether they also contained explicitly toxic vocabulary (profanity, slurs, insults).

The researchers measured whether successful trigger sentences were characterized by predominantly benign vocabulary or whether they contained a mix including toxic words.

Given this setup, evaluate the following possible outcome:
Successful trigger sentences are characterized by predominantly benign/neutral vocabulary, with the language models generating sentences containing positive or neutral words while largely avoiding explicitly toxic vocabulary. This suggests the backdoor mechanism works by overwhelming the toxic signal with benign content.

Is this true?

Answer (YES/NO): NO